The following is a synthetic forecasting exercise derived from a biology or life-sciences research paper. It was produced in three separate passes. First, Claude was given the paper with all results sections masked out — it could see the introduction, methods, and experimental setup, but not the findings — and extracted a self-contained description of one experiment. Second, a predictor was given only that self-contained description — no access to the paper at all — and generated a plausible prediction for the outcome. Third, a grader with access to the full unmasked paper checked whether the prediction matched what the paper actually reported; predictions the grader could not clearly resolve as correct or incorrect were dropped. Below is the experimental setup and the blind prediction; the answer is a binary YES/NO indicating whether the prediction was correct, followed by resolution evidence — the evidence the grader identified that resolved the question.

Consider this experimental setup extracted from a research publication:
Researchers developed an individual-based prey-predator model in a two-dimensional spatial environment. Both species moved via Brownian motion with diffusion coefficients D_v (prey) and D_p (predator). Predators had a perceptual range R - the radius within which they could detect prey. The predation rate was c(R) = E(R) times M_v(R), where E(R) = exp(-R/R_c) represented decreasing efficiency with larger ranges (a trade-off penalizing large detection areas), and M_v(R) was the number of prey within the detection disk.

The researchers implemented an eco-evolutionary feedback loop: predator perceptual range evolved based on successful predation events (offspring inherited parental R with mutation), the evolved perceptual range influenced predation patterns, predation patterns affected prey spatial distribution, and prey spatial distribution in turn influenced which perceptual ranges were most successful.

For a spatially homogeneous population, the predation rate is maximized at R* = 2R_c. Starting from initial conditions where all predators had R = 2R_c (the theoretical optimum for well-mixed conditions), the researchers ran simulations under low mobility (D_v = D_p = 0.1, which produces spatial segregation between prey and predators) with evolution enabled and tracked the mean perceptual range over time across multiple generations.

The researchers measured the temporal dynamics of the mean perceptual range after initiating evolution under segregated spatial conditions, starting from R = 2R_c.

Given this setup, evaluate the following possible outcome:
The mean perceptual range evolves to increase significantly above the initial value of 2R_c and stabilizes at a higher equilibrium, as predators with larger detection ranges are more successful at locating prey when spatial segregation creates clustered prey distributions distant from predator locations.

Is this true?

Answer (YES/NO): YES